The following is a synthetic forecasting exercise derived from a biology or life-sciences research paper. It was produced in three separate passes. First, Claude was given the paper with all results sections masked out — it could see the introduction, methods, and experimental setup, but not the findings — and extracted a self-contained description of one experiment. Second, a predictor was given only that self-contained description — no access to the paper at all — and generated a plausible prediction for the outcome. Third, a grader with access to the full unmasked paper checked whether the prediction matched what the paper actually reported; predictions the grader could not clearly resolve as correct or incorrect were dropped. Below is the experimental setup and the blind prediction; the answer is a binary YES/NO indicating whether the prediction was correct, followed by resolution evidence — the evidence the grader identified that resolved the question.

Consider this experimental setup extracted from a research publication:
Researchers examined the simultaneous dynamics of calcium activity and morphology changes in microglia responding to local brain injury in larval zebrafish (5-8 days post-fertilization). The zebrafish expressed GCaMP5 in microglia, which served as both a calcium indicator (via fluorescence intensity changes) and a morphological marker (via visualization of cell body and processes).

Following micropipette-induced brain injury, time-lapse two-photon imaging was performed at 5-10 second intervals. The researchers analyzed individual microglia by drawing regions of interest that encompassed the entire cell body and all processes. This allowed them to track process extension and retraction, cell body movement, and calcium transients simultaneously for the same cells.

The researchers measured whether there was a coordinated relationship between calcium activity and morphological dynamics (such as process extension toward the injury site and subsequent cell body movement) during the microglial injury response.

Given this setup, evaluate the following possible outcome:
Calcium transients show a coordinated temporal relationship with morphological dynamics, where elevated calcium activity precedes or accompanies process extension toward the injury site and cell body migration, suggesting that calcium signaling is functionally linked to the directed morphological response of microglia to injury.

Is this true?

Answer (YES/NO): YES